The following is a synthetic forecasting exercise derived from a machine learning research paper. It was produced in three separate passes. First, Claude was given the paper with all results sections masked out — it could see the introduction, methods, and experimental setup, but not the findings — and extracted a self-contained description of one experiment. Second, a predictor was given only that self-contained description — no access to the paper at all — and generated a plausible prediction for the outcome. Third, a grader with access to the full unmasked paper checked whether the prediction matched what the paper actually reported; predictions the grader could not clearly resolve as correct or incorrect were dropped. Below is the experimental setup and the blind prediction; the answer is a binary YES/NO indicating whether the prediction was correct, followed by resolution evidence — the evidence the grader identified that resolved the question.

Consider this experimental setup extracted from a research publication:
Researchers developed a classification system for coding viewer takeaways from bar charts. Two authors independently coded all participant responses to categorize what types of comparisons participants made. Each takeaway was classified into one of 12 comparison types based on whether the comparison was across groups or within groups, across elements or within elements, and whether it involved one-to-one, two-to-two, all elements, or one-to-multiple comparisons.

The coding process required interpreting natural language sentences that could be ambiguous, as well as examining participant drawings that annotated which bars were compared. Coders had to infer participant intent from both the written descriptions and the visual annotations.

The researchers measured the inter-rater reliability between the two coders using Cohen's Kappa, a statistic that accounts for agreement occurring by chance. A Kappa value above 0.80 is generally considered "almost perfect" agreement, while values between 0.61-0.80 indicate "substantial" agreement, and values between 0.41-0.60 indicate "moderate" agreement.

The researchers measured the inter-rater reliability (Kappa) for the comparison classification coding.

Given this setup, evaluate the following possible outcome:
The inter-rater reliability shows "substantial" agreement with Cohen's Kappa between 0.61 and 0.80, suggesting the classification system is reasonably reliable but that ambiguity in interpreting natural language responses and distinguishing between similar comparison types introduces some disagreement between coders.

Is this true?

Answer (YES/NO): NO